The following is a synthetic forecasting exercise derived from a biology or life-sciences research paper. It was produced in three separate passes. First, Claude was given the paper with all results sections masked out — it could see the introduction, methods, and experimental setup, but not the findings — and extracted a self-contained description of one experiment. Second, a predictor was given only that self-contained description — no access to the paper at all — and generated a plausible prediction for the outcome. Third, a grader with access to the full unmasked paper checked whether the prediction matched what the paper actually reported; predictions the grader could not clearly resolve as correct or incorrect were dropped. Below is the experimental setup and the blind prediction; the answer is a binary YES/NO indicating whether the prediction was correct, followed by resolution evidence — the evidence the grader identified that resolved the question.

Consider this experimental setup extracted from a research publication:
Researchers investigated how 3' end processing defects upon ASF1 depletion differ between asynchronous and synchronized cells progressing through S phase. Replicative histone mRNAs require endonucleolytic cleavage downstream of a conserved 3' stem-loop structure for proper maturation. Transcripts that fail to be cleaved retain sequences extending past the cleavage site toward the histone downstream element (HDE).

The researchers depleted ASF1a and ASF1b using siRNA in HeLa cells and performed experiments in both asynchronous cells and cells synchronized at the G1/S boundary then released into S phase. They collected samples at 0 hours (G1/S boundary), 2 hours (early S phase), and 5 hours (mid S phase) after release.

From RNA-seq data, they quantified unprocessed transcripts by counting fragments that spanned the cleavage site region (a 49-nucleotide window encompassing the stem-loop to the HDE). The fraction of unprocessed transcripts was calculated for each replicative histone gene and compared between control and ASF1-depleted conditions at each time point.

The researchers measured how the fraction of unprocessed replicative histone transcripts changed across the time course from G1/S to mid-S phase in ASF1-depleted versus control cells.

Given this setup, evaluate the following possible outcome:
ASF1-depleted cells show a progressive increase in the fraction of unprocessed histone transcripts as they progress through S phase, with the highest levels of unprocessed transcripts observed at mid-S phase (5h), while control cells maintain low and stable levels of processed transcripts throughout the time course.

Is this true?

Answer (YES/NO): NO